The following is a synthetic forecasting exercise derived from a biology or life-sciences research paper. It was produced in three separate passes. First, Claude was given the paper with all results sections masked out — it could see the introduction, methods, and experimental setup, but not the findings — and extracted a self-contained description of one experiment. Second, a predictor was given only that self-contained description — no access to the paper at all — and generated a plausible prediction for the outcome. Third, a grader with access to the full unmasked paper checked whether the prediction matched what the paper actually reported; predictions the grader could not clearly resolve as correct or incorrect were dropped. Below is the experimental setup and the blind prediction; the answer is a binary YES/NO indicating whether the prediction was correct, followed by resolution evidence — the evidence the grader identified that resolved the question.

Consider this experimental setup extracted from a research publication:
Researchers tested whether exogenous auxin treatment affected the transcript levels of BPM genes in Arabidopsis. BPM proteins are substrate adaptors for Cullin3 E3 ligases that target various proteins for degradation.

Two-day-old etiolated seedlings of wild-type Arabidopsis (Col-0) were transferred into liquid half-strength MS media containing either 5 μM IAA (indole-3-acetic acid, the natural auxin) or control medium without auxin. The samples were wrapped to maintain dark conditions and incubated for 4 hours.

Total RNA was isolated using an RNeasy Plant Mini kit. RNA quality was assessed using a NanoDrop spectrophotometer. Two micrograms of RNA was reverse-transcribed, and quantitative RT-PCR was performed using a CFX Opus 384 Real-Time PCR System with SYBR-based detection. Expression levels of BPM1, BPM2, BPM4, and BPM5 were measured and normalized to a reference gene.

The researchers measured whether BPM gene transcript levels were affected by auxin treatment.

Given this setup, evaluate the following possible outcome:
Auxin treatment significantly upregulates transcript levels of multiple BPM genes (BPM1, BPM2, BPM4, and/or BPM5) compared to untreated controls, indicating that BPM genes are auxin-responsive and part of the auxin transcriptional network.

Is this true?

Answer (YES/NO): NO